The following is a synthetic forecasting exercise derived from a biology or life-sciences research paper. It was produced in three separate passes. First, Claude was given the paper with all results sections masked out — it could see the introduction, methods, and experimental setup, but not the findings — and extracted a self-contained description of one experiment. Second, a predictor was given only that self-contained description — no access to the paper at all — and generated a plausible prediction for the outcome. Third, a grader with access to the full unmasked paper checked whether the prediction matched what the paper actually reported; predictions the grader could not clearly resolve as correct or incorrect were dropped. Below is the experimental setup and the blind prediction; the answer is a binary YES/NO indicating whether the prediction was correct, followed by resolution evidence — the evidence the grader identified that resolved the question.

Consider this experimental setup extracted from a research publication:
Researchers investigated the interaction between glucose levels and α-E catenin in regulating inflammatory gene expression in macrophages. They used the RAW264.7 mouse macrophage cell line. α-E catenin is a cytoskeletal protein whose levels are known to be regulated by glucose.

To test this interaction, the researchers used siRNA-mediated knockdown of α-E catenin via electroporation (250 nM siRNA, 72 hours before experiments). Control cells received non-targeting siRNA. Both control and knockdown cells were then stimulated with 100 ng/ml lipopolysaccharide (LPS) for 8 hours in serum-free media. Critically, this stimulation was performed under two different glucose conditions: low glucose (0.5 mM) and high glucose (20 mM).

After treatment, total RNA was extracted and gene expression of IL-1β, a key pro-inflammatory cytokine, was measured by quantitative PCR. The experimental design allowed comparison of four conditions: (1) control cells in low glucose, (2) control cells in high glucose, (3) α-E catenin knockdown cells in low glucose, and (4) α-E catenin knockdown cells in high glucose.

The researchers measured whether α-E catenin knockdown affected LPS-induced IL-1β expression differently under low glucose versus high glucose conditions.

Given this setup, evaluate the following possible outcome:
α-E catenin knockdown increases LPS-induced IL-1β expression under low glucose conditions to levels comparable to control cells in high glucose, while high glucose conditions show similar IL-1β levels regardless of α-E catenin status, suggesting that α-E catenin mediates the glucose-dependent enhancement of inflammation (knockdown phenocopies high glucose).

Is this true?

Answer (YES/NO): NO